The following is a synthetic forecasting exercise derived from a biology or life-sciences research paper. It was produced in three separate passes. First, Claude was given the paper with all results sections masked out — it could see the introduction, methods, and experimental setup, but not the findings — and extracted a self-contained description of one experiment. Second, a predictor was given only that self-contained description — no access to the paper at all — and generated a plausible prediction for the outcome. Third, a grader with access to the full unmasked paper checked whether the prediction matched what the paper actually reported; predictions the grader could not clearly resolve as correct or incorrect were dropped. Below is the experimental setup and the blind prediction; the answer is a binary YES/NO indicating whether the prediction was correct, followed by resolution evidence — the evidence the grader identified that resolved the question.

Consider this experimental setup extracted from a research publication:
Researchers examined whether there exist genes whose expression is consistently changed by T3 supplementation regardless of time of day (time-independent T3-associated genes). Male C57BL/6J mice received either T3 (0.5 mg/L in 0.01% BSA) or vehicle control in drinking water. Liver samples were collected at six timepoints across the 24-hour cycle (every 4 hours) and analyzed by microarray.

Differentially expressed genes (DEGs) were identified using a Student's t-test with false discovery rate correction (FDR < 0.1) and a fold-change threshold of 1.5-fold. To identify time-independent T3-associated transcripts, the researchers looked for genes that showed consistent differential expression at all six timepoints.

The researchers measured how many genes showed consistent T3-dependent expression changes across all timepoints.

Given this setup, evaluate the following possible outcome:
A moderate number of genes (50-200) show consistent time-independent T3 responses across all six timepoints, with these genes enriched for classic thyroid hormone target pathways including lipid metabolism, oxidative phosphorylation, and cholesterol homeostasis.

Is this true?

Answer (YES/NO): NO